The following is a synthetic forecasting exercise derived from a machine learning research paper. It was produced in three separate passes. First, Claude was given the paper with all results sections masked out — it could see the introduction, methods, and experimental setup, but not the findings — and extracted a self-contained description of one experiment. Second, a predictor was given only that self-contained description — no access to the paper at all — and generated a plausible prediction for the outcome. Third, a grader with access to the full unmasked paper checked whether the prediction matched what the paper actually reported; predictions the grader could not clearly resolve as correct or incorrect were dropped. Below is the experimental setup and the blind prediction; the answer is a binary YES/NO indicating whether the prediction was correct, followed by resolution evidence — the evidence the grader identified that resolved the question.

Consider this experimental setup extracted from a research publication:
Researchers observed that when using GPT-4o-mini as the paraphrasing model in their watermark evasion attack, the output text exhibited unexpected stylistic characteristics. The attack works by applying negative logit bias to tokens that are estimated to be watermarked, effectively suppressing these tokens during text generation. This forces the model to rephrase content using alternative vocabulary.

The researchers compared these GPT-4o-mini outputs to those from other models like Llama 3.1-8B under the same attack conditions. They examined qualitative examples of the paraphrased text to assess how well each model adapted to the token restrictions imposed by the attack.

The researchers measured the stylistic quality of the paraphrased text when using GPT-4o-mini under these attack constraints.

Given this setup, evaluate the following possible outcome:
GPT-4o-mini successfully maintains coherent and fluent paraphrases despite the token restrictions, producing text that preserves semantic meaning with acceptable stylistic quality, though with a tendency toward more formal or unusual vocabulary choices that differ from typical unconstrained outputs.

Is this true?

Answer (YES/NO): NO